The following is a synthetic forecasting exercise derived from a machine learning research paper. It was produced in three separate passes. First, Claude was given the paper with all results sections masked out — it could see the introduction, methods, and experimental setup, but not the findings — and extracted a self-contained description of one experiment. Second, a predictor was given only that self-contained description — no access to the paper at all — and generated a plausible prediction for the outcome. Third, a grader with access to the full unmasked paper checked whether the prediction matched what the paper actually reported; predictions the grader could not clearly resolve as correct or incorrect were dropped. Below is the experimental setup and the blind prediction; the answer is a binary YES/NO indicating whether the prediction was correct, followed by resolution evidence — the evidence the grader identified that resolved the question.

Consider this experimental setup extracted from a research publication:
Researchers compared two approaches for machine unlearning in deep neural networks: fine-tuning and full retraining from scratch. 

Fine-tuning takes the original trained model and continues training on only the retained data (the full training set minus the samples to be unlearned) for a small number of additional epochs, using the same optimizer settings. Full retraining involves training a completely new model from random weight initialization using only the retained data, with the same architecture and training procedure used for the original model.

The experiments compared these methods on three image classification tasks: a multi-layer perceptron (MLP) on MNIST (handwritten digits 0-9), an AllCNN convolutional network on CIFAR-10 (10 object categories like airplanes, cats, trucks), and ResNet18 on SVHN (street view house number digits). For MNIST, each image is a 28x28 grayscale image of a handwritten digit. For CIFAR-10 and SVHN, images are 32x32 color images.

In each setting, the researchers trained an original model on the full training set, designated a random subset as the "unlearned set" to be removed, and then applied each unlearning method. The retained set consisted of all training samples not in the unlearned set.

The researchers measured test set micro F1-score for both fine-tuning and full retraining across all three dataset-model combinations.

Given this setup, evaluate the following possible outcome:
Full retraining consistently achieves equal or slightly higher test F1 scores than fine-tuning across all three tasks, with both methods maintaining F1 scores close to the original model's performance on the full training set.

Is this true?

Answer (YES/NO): NO